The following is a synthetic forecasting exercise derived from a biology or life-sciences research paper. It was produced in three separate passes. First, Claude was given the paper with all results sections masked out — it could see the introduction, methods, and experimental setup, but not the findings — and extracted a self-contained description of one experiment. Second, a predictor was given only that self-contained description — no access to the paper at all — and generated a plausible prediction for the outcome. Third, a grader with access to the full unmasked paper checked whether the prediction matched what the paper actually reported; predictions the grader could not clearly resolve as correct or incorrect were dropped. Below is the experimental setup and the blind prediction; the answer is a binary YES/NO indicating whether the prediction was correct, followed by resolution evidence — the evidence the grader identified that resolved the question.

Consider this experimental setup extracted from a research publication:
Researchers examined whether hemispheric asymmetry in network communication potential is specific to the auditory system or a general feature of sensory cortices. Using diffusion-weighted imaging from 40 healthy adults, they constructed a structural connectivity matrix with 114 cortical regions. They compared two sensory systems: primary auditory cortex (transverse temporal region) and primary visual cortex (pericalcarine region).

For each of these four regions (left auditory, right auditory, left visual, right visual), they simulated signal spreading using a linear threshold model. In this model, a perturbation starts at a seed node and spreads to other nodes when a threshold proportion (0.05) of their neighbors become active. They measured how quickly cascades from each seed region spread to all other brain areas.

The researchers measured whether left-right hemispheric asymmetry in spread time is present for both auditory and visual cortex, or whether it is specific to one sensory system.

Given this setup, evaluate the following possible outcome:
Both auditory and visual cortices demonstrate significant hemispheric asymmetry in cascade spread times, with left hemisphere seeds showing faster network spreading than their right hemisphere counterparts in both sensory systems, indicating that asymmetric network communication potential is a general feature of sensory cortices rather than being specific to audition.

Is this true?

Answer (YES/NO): NO